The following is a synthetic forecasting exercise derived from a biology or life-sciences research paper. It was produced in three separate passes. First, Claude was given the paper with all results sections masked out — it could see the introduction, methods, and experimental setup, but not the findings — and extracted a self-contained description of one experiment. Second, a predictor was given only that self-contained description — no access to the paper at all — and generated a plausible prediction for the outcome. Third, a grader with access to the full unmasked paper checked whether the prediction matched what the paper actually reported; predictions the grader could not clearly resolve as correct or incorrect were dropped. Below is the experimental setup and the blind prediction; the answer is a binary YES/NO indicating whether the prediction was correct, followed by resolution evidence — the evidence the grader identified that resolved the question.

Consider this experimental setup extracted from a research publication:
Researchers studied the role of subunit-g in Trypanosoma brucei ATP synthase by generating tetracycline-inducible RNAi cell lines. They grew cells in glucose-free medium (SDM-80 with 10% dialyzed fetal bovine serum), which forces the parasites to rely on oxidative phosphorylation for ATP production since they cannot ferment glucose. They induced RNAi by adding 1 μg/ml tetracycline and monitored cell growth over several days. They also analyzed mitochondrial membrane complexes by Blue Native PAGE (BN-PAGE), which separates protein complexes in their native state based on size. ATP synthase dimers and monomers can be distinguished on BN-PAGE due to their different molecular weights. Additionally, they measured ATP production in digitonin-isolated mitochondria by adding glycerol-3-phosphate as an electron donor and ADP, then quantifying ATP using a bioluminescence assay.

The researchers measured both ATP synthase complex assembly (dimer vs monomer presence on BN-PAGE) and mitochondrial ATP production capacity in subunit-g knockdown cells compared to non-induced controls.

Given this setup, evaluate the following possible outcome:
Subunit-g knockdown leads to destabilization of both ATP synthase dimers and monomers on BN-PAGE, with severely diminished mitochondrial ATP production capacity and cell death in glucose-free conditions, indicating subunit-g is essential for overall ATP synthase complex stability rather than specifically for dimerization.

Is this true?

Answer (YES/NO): NO